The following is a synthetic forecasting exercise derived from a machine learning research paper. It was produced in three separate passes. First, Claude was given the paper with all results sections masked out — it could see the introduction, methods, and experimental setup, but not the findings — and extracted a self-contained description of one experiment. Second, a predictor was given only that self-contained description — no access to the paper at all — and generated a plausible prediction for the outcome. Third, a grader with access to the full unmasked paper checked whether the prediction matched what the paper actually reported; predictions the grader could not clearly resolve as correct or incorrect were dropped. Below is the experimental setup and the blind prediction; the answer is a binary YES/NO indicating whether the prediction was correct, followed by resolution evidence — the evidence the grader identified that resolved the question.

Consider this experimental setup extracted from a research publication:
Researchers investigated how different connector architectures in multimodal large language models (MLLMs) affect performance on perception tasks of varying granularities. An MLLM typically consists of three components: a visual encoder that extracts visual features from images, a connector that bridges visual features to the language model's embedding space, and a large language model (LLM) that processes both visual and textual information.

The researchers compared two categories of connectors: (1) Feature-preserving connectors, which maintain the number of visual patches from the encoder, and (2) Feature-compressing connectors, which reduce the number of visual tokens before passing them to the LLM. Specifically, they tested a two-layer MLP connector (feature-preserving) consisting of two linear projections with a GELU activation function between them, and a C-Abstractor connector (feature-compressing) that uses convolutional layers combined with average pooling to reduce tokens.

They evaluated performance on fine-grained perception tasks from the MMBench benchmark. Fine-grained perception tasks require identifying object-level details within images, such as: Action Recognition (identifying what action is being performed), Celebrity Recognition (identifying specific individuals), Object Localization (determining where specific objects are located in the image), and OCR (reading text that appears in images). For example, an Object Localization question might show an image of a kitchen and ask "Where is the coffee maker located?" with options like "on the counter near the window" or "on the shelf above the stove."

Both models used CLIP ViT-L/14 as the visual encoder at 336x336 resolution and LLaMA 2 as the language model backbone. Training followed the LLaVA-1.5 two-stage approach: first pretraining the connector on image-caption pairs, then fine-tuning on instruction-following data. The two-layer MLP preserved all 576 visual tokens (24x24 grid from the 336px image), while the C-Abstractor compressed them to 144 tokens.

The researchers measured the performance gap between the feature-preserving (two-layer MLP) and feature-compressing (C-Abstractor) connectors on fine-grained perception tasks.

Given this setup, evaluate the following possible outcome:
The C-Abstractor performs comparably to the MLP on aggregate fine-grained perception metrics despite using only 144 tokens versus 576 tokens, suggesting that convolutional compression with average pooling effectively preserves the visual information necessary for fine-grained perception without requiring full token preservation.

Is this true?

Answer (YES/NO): NO